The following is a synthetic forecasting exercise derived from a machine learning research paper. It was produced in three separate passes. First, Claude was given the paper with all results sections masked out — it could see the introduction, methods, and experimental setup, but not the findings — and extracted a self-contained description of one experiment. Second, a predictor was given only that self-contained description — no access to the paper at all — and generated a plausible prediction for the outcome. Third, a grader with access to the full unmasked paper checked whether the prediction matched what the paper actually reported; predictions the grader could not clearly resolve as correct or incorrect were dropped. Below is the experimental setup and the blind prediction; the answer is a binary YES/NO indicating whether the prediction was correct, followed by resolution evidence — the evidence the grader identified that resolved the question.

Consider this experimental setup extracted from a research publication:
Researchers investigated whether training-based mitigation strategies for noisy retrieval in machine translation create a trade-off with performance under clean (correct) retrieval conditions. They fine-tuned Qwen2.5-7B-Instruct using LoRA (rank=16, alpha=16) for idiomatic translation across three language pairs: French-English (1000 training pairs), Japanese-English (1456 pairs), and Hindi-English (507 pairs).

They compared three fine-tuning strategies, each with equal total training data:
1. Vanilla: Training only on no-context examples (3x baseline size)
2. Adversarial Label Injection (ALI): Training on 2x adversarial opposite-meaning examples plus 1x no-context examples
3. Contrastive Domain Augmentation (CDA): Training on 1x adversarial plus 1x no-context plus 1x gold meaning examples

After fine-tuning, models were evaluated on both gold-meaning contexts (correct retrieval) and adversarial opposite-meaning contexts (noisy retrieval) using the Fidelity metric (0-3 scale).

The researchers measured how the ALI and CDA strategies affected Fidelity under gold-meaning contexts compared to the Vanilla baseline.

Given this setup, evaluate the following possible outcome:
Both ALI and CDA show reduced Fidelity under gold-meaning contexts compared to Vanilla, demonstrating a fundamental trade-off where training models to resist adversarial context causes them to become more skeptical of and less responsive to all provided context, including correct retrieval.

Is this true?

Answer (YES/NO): YES